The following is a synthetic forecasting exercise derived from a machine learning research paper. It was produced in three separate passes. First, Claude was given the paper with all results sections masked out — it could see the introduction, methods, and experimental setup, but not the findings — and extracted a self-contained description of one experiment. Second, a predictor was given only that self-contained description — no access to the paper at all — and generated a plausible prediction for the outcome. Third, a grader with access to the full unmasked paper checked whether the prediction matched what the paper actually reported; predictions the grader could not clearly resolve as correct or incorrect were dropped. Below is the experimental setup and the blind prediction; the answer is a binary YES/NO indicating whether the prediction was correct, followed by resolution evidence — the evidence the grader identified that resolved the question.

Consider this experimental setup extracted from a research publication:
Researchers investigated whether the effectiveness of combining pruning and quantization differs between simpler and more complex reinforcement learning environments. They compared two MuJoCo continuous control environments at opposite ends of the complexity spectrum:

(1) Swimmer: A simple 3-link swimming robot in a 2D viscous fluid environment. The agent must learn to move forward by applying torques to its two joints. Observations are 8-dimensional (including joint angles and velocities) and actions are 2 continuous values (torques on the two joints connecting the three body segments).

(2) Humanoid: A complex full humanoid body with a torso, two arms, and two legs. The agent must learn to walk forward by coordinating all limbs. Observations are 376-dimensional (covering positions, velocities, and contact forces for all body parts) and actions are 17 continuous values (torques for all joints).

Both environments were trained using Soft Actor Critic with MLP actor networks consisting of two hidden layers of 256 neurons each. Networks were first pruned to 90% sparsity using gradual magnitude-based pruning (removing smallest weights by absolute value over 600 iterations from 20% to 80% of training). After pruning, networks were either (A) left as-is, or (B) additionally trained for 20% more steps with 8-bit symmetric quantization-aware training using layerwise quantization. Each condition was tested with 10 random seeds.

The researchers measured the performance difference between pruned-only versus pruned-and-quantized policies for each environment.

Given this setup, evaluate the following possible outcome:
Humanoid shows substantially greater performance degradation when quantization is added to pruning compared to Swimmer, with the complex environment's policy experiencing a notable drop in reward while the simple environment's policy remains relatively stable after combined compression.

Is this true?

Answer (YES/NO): NO